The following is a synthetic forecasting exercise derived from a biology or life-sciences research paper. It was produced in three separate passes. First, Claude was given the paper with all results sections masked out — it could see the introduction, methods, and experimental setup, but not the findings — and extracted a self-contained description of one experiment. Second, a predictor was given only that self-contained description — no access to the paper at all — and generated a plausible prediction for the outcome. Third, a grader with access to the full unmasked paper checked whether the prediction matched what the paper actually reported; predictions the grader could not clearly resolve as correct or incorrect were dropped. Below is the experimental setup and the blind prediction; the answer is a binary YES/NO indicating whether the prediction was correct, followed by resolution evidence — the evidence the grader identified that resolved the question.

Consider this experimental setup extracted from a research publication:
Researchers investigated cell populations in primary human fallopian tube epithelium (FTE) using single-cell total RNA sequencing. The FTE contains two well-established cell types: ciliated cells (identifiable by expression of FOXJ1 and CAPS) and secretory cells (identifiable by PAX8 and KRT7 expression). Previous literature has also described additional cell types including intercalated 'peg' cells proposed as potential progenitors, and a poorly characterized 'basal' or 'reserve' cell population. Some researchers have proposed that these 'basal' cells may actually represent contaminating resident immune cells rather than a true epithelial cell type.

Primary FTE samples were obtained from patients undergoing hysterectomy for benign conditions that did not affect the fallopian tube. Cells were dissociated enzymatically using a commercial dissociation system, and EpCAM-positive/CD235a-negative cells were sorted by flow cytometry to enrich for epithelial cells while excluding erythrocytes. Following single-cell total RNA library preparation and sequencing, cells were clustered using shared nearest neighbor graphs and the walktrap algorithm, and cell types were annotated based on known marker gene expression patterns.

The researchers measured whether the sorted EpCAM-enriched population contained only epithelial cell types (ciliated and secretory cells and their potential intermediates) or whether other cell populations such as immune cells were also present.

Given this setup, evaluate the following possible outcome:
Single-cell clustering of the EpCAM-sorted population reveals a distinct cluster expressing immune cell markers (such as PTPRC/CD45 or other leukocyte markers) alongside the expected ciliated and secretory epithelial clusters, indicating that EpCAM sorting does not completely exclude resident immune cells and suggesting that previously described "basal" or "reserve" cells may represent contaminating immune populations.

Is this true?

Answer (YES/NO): YES